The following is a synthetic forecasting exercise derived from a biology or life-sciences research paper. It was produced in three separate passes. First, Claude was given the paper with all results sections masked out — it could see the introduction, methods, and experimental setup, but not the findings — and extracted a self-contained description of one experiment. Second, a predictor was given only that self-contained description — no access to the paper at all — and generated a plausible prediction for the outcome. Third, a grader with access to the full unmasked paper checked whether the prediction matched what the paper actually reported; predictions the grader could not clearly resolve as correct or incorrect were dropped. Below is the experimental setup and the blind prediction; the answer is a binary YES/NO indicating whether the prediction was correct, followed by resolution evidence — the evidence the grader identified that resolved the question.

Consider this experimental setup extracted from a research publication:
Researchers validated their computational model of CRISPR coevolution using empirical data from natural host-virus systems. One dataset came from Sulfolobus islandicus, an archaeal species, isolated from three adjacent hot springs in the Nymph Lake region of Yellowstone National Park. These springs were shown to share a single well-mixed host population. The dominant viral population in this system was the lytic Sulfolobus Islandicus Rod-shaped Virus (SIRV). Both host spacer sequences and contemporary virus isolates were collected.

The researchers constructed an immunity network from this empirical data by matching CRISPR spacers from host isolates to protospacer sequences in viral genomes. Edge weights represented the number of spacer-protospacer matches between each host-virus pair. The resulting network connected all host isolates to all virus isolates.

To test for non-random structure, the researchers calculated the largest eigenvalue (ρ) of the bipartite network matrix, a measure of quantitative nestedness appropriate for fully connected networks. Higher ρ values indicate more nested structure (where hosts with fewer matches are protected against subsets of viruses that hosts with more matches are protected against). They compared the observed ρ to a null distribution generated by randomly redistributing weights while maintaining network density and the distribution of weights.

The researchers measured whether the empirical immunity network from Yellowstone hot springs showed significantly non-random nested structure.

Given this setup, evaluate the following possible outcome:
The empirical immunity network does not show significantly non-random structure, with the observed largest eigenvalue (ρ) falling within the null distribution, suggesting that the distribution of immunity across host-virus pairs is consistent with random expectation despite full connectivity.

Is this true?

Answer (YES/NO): NO